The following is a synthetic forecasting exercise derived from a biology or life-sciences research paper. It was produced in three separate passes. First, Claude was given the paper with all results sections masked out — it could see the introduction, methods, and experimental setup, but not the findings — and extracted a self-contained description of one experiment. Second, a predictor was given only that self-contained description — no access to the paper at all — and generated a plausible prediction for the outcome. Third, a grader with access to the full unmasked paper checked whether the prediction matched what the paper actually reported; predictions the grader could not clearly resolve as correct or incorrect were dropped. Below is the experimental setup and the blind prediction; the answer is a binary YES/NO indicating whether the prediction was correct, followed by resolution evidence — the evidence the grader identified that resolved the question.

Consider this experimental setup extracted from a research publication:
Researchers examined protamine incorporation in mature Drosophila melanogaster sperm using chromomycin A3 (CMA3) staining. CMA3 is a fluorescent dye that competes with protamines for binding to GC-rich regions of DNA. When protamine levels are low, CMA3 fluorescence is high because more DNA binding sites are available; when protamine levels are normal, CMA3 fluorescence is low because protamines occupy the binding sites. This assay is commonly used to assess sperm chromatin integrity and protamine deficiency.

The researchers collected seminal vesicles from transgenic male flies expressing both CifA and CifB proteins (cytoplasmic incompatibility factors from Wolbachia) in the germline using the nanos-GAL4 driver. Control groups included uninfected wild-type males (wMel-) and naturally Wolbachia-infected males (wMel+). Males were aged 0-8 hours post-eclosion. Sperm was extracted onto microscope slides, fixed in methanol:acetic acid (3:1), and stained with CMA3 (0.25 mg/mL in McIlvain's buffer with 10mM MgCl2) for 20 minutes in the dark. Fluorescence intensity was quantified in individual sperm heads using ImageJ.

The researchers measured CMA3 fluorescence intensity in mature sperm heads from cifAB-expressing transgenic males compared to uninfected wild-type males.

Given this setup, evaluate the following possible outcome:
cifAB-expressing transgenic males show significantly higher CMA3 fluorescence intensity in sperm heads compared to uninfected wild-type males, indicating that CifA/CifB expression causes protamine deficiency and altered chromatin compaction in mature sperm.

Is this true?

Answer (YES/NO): YES